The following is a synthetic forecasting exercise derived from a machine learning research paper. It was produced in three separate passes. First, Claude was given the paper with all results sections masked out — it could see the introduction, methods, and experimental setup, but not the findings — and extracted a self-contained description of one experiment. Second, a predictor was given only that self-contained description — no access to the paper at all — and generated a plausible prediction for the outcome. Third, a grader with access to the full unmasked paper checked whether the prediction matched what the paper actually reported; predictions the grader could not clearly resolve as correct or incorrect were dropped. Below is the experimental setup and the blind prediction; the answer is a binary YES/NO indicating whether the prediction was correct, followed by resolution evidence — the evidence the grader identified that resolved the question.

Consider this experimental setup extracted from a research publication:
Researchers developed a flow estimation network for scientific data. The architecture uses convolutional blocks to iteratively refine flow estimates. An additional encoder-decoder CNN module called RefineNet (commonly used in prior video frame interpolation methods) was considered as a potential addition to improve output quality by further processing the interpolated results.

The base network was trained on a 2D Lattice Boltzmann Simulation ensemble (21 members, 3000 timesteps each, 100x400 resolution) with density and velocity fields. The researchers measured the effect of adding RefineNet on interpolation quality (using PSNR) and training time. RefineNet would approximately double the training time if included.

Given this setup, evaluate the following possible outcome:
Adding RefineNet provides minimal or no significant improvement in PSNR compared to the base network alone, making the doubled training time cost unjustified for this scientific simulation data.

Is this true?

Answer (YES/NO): YES